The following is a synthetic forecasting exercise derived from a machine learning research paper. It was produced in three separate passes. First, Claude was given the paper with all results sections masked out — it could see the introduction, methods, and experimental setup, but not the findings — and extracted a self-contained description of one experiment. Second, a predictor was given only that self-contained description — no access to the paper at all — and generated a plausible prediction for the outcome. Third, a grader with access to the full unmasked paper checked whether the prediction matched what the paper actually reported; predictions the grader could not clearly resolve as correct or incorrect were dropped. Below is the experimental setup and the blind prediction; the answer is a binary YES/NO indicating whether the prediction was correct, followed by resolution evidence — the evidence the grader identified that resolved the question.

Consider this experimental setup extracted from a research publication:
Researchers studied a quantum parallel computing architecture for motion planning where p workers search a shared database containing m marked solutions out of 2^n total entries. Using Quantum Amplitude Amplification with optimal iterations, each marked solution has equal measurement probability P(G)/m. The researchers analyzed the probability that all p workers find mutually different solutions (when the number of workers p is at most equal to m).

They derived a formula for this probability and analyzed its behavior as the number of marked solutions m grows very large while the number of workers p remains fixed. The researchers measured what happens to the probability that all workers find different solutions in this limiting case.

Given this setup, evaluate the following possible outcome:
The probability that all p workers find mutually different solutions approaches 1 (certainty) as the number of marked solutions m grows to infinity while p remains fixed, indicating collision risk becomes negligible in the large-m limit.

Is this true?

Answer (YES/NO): NO